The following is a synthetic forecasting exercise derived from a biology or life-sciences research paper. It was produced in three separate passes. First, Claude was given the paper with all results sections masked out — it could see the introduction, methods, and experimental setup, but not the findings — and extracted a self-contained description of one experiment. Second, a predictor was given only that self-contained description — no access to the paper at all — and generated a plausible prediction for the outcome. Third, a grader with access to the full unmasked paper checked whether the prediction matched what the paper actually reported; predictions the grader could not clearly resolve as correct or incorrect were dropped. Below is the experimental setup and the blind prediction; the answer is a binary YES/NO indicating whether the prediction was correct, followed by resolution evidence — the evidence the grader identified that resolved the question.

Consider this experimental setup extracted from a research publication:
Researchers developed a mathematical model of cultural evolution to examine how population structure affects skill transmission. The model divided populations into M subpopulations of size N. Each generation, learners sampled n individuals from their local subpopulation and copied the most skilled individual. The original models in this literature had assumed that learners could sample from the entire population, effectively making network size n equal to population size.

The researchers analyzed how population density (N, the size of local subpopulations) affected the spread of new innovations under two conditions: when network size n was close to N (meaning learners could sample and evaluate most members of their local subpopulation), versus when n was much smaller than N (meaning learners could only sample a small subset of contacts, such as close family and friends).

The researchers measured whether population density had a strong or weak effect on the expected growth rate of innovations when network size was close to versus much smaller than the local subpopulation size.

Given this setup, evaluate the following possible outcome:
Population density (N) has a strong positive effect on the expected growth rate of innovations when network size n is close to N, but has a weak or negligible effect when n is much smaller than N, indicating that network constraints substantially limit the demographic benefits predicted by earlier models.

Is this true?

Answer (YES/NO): YES